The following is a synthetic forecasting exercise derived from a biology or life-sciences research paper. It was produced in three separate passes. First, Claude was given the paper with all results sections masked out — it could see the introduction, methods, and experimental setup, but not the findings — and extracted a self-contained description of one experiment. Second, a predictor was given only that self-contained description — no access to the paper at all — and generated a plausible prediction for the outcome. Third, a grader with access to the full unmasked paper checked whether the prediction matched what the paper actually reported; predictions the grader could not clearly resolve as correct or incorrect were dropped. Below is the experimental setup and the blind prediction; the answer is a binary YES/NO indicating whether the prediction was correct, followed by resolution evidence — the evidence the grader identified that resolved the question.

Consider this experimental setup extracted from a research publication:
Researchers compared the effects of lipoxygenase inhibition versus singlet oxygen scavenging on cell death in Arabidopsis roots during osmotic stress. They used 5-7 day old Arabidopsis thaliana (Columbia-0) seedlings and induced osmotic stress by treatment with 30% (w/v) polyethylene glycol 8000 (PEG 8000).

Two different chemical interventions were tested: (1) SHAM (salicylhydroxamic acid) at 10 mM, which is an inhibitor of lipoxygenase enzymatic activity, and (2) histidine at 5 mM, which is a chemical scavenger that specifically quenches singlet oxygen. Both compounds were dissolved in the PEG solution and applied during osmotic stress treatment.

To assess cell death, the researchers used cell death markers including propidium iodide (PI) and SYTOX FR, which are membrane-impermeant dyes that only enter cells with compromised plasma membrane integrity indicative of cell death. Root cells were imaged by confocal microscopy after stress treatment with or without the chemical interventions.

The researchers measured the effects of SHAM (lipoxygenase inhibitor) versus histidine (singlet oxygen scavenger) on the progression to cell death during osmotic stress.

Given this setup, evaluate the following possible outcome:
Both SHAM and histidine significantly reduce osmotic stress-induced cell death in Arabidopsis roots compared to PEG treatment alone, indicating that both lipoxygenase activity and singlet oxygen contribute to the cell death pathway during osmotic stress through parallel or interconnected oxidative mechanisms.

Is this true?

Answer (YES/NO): YES